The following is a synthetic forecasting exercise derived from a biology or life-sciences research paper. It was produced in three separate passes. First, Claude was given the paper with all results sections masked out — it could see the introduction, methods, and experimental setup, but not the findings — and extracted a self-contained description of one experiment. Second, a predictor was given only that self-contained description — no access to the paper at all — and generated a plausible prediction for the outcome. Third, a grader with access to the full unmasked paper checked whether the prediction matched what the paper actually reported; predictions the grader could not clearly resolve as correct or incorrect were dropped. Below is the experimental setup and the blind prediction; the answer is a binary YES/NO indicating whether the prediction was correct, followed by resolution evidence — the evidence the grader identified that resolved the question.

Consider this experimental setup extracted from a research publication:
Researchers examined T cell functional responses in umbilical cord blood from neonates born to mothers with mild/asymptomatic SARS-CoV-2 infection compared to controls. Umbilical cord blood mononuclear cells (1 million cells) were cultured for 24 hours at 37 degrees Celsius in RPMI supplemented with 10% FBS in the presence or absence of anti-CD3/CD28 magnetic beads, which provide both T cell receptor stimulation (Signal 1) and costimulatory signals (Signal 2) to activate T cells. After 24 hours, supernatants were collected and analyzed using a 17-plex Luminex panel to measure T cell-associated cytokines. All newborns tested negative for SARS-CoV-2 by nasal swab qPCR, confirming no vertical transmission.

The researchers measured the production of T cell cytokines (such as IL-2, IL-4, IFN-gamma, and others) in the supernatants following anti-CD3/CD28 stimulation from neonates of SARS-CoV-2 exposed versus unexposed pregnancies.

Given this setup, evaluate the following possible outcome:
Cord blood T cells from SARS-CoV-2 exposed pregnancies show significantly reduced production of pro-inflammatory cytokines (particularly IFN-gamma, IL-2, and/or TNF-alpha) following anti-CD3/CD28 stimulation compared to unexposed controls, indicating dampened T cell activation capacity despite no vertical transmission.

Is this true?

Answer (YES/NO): YES